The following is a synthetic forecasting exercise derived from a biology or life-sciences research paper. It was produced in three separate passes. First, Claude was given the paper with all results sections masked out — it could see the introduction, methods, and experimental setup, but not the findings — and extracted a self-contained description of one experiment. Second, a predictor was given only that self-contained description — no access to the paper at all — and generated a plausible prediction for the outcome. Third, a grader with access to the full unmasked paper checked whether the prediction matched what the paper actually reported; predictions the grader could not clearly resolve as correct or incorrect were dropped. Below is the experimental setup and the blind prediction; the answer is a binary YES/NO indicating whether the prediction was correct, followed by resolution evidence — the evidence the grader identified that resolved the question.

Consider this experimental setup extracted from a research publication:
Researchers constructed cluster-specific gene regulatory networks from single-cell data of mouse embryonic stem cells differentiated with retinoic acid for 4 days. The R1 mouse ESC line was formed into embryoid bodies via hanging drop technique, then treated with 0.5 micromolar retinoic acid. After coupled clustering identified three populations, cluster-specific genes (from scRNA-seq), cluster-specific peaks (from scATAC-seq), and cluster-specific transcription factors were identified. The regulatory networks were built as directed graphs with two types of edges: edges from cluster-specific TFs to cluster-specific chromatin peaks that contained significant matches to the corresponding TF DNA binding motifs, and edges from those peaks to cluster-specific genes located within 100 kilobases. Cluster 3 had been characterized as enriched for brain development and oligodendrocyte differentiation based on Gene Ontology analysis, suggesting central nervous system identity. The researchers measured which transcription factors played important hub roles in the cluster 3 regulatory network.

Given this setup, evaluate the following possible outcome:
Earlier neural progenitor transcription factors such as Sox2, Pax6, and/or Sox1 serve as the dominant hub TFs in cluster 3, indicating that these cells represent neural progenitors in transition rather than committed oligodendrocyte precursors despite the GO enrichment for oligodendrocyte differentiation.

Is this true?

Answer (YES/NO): NO